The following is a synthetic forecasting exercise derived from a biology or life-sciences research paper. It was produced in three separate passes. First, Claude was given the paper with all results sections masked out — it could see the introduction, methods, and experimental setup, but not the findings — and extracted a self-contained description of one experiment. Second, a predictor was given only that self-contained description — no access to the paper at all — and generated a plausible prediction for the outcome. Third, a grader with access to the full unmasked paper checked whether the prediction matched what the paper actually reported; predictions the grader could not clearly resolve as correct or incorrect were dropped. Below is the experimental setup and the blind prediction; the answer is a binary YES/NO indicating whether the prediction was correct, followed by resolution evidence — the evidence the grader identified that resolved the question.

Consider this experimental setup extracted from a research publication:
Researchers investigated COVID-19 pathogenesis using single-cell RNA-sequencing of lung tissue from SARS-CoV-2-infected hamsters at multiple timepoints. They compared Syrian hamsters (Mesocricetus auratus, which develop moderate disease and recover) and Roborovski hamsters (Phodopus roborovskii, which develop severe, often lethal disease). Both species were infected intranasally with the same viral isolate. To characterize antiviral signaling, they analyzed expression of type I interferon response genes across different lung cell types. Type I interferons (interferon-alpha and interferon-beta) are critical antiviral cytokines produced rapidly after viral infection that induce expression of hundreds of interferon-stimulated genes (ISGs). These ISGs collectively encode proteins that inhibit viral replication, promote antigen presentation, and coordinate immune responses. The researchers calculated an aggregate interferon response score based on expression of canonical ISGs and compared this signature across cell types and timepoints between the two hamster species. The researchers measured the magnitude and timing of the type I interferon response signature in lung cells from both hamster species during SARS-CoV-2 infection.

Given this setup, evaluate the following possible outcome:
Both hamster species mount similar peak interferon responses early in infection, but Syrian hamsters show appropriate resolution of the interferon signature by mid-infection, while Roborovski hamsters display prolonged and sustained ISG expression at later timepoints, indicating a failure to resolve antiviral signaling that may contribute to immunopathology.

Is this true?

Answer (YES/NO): NO